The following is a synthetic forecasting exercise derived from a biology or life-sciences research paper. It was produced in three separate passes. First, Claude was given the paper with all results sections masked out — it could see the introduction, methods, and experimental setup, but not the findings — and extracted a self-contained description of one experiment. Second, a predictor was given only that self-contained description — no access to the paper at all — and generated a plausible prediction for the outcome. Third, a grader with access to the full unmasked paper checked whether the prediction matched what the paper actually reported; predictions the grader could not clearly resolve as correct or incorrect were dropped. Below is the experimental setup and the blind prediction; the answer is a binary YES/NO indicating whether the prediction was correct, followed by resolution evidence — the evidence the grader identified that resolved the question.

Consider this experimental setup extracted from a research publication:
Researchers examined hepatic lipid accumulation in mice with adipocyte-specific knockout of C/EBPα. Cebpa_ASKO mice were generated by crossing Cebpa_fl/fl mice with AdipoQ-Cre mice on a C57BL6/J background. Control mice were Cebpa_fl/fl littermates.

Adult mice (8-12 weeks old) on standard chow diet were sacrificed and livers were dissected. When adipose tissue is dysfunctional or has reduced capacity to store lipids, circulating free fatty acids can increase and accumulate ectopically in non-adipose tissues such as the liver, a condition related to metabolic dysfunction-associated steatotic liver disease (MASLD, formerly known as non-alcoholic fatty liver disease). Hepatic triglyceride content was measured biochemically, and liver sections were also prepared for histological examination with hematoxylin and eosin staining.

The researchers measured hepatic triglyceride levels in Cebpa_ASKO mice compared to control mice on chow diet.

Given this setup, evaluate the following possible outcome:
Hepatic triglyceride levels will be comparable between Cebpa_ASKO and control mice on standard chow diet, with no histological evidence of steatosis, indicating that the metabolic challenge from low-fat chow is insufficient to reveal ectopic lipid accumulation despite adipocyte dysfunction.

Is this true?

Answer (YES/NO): NO